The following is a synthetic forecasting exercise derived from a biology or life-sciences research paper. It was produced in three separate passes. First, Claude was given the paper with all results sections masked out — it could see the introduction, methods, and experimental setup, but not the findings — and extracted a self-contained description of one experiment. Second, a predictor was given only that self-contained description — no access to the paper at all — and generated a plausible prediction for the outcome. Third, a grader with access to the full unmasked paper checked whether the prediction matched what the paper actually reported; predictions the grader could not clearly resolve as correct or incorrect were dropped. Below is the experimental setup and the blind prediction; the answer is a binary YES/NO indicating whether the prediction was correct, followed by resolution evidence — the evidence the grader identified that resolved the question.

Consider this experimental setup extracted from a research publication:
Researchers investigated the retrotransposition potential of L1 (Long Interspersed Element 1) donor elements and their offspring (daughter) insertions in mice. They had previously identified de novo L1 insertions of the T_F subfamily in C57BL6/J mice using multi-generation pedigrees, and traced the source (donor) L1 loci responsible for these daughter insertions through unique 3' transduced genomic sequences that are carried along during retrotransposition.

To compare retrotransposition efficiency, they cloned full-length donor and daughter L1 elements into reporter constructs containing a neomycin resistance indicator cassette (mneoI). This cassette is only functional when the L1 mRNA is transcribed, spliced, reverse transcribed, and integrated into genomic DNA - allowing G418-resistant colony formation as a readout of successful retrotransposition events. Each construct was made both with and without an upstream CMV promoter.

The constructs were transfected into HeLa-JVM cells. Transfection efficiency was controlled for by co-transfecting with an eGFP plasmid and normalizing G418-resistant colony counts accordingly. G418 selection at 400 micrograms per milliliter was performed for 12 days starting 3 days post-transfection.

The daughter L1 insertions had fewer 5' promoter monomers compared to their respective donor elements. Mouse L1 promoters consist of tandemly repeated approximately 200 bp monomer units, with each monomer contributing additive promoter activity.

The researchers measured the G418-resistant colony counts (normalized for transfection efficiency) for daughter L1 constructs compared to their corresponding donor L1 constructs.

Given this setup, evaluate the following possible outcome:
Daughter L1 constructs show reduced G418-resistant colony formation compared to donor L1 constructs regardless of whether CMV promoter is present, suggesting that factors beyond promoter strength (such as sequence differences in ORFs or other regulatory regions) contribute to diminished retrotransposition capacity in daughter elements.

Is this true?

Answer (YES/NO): NO